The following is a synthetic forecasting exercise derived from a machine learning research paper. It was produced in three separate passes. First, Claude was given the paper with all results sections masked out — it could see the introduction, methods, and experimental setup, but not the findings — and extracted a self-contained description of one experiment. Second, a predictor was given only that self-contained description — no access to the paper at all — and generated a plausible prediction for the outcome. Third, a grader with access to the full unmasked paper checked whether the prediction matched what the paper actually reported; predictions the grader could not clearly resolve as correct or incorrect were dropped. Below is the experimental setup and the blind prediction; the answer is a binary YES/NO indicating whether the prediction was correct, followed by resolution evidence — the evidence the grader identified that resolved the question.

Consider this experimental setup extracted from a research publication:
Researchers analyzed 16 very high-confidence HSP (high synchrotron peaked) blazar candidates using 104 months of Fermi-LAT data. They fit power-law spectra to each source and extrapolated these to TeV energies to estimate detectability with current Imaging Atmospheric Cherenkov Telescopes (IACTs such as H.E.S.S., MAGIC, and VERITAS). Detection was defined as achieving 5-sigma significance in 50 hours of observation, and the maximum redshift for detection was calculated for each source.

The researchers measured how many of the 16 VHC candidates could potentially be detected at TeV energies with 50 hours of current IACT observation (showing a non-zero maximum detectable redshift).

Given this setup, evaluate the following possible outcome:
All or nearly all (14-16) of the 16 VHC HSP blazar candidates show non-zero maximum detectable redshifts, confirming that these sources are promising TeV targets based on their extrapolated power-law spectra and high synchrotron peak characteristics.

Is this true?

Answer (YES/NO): YES